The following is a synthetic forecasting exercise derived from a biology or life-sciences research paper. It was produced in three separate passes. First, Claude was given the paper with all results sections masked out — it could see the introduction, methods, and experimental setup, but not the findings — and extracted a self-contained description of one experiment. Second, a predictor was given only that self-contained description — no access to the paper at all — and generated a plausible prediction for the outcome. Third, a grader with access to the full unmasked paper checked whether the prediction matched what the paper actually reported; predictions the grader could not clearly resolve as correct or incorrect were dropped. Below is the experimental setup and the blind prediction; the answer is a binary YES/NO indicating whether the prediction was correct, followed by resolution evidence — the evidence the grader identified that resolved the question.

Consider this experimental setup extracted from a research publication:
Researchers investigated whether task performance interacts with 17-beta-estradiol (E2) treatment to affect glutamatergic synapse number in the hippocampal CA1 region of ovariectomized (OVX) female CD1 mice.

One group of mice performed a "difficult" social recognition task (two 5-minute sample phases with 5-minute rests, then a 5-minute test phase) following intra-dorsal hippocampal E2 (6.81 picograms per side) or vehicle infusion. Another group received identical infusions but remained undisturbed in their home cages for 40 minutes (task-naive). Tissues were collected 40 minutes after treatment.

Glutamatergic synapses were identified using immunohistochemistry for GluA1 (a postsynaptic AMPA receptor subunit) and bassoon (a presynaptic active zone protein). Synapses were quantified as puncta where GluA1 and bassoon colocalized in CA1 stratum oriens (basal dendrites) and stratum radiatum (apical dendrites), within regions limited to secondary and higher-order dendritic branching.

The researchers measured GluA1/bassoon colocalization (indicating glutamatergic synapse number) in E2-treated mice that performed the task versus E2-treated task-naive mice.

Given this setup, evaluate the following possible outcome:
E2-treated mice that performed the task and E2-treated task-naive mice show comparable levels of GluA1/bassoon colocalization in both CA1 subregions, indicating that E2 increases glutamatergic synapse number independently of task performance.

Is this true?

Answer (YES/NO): NO